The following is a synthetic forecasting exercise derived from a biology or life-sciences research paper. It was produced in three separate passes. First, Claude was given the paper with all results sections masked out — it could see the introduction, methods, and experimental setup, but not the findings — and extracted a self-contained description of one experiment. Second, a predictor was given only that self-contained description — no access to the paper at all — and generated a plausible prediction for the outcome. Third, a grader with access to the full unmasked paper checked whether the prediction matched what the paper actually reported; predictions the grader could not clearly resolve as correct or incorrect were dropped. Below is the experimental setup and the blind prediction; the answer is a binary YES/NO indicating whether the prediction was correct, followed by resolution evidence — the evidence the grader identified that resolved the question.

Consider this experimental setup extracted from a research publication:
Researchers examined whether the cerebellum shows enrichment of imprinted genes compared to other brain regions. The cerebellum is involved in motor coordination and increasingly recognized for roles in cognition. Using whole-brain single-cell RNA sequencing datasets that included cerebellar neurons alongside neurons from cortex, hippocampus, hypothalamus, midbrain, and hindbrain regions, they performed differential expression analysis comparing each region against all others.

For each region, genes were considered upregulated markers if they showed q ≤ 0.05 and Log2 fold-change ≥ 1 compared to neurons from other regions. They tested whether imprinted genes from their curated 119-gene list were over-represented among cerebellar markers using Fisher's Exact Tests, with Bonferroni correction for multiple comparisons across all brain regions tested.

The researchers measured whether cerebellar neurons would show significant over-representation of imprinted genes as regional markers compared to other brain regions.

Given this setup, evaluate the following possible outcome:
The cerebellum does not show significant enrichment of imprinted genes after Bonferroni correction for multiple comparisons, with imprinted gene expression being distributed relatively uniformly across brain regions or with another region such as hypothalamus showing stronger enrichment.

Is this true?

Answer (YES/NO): YES